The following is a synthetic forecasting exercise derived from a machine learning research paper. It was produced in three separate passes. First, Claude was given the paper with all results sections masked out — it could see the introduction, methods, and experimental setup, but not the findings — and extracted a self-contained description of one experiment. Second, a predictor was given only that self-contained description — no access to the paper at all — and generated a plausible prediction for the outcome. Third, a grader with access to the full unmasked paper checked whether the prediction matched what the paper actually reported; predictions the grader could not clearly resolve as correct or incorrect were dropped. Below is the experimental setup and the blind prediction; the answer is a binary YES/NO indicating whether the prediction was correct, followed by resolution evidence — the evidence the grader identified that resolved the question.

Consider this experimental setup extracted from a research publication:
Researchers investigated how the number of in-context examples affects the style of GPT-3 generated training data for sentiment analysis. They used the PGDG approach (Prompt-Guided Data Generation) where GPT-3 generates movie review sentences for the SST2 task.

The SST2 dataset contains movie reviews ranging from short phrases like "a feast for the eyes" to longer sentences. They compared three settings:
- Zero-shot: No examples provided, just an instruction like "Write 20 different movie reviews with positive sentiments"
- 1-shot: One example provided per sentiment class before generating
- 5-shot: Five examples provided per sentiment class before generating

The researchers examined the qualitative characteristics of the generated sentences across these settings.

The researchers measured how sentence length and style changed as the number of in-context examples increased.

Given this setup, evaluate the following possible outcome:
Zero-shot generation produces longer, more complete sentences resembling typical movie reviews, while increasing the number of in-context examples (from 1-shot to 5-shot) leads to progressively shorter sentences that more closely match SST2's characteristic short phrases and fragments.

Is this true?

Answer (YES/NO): YES